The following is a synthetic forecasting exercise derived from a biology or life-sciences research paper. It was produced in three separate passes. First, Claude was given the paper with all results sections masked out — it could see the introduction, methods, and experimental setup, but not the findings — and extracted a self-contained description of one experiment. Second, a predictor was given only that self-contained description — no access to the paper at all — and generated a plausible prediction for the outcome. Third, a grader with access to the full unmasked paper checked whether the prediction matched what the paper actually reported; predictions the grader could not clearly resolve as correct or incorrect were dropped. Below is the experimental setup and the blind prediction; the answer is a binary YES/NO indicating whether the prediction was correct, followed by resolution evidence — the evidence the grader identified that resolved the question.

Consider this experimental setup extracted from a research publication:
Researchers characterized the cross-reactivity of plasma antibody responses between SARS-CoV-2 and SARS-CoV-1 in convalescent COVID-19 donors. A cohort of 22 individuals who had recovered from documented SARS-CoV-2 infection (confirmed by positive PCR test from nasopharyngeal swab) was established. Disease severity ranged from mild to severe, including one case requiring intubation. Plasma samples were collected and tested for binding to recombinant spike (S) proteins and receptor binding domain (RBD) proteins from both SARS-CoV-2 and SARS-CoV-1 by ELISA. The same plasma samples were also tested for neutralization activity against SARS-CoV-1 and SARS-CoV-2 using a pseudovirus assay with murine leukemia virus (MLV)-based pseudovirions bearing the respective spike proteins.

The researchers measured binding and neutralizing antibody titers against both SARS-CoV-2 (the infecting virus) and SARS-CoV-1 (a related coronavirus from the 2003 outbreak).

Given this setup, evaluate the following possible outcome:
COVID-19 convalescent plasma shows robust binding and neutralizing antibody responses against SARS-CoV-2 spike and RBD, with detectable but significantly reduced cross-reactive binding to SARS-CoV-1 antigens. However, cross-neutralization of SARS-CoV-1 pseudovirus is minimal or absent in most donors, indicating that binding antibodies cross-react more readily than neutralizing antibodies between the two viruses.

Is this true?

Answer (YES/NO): YES